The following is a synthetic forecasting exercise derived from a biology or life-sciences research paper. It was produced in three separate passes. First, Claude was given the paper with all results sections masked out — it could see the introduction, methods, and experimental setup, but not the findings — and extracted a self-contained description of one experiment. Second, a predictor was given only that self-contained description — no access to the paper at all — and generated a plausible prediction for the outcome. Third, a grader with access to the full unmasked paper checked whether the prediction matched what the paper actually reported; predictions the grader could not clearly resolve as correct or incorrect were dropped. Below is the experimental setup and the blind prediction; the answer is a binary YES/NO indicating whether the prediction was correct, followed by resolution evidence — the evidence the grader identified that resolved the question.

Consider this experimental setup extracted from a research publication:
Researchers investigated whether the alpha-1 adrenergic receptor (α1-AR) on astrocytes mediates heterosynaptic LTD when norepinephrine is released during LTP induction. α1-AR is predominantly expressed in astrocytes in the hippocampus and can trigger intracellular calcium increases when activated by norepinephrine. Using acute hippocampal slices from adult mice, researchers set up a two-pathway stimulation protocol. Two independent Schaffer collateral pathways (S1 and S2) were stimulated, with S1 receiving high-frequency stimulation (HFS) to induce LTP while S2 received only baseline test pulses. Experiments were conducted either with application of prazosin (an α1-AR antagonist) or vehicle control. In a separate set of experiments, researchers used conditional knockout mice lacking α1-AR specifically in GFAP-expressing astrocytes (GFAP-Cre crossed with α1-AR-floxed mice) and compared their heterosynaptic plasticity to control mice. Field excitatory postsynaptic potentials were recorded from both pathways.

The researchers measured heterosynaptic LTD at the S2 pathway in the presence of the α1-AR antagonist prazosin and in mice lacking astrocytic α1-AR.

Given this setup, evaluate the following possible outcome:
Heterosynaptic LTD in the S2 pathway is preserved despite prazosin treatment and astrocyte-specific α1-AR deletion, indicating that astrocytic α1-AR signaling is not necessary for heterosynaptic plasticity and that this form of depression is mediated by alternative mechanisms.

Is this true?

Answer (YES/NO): NO